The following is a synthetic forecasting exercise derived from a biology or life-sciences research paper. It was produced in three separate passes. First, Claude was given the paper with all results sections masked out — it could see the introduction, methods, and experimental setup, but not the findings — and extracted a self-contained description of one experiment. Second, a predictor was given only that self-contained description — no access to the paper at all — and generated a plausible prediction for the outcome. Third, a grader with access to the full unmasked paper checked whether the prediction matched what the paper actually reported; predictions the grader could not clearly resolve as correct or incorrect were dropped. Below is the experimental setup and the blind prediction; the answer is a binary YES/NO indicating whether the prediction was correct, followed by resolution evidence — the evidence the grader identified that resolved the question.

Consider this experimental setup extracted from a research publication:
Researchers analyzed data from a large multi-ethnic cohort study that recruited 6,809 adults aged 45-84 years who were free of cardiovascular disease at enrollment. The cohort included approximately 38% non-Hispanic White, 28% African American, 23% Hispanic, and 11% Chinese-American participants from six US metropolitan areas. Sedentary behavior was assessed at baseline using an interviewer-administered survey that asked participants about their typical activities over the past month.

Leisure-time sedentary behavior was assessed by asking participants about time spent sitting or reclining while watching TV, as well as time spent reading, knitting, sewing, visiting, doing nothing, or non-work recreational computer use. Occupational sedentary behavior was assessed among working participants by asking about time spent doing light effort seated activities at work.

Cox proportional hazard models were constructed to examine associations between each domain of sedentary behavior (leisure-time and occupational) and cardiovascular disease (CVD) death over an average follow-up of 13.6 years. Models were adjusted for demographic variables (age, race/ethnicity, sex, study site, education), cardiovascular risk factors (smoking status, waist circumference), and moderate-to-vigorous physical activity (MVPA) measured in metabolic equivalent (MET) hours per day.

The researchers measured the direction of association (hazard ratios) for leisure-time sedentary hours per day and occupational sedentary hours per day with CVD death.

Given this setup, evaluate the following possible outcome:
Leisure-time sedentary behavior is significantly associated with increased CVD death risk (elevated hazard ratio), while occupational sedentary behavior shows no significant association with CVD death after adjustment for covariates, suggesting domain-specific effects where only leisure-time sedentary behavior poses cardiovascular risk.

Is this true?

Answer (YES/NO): YES